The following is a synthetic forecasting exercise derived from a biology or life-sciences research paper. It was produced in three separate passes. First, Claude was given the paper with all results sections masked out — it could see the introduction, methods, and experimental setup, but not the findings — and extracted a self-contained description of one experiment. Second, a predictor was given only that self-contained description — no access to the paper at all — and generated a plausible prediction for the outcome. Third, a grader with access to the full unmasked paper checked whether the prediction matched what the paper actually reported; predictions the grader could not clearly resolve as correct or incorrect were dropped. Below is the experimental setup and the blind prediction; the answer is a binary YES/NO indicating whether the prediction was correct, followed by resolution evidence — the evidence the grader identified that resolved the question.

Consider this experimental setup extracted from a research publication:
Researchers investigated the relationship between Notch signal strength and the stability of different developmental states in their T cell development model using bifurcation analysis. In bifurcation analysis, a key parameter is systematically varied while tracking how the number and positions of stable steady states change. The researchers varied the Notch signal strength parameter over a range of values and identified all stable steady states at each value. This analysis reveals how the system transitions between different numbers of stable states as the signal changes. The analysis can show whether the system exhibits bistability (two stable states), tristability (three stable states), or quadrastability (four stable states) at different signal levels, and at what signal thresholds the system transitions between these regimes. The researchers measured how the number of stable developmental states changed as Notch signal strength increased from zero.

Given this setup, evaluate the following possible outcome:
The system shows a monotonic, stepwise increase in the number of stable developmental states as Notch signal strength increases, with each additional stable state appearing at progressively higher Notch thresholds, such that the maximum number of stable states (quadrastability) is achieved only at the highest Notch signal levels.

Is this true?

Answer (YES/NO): NO